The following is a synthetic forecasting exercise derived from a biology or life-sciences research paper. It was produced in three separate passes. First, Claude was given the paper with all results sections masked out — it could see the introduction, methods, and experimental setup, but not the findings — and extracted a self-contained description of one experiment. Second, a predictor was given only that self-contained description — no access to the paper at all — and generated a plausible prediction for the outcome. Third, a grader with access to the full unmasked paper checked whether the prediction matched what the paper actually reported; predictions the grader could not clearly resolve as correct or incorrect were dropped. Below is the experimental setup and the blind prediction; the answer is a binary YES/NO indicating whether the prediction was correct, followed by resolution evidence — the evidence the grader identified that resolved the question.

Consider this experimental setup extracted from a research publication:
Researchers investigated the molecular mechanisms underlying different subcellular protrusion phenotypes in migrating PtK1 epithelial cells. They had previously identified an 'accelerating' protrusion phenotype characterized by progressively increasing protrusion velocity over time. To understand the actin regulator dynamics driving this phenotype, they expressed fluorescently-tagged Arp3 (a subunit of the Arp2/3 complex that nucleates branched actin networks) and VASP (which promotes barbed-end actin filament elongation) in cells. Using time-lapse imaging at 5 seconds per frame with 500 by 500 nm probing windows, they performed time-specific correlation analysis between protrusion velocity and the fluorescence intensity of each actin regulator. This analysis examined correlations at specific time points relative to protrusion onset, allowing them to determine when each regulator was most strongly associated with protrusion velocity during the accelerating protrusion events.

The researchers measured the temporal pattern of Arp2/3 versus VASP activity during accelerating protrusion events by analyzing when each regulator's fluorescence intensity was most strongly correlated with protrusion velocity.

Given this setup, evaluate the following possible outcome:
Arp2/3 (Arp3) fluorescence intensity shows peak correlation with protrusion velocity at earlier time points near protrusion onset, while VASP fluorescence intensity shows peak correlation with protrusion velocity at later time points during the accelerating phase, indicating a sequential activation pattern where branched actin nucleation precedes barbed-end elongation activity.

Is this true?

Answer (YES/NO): NO